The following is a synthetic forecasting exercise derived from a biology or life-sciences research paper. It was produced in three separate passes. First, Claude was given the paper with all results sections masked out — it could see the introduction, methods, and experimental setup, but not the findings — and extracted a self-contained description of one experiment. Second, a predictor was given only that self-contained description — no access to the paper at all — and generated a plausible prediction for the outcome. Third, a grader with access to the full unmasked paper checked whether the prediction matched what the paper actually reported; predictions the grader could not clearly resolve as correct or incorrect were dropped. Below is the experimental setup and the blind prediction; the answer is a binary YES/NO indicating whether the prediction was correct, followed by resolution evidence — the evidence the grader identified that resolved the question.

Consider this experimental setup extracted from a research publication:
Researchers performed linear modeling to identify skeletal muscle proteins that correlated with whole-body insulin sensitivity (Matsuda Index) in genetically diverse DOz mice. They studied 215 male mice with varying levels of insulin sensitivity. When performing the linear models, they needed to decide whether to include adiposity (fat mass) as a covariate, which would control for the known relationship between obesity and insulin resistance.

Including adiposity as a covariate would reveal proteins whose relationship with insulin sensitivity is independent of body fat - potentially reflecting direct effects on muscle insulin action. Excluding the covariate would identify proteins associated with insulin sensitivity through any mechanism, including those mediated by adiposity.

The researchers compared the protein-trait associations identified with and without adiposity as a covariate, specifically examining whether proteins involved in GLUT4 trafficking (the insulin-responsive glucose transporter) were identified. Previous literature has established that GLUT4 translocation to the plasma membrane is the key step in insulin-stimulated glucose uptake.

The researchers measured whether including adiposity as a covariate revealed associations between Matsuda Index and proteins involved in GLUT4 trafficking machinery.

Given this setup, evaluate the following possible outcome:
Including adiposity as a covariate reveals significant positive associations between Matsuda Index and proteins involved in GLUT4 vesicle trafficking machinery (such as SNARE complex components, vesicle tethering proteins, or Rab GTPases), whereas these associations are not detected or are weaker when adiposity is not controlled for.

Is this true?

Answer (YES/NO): YES